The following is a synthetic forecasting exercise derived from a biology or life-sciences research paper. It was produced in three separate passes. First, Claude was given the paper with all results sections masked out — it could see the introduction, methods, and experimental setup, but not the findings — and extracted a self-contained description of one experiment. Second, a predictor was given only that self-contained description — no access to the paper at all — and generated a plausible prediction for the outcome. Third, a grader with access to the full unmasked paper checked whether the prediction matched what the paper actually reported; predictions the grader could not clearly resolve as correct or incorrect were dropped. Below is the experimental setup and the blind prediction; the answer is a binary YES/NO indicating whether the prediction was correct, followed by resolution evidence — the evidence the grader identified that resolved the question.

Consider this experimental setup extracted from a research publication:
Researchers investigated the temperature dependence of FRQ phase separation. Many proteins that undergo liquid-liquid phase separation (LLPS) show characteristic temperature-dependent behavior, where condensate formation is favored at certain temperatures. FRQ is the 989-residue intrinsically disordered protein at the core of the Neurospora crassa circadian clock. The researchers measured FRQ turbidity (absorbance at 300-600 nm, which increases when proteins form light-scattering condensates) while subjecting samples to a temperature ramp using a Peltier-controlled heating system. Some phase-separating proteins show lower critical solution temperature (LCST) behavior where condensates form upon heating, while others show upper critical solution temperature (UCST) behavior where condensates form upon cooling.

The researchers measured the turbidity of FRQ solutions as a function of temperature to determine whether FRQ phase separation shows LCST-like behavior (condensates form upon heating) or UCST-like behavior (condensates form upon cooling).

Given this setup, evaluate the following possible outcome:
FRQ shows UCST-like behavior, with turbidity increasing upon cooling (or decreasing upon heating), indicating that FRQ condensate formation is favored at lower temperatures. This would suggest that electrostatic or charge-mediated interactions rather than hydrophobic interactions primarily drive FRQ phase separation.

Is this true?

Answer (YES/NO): NO